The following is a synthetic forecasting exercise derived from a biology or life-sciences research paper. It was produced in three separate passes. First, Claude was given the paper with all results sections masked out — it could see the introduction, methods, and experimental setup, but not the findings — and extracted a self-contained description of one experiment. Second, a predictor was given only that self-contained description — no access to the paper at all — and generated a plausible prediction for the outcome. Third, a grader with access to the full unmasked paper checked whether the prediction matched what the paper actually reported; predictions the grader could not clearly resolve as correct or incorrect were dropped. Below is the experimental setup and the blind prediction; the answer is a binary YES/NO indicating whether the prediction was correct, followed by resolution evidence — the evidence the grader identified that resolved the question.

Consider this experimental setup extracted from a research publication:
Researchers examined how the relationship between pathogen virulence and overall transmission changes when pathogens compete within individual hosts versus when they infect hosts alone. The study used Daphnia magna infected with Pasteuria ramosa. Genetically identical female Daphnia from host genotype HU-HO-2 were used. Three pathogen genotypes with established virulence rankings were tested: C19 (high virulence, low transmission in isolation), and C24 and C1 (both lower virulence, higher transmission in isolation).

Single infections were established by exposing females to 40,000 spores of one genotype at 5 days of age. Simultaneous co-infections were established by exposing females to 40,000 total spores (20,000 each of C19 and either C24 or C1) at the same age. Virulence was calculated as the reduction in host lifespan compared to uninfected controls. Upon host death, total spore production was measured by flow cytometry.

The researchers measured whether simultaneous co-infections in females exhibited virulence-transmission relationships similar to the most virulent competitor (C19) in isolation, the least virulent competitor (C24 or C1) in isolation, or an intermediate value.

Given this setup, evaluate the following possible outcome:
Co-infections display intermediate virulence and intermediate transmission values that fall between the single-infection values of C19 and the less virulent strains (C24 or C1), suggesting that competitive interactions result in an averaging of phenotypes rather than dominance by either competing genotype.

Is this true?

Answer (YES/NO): NO